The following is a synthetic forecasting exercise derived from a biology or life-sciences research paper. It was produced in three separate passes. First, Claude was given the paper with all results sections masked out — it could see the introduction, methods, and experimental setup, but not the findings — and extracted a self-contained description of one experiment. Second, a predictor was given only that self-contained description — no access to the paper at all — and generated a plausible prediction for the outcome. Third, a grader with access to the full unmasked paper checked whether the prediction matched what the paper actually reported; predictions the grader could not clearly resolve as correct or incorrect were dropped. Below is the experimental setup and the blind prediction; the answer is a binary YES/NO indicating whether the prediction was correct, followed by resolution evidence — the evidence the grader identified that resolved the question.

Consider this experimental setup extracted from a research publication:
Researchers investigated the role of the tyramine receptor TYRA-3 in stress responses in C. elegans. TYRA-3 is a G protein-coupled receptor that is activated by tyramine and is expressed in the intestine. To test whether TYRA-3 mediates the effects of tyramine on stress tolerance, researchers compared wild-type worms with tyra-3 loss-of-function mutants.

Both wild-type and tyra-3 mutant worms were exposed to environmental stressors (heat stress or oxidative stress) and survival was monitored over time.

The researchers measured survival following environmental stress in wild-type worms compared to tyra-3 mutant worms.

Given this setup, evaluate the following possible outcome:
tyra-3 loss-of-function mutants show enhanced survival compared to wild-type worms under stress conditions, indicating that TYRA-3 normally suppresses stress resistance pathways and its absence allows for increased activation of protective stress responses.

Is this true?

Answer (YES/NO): YES